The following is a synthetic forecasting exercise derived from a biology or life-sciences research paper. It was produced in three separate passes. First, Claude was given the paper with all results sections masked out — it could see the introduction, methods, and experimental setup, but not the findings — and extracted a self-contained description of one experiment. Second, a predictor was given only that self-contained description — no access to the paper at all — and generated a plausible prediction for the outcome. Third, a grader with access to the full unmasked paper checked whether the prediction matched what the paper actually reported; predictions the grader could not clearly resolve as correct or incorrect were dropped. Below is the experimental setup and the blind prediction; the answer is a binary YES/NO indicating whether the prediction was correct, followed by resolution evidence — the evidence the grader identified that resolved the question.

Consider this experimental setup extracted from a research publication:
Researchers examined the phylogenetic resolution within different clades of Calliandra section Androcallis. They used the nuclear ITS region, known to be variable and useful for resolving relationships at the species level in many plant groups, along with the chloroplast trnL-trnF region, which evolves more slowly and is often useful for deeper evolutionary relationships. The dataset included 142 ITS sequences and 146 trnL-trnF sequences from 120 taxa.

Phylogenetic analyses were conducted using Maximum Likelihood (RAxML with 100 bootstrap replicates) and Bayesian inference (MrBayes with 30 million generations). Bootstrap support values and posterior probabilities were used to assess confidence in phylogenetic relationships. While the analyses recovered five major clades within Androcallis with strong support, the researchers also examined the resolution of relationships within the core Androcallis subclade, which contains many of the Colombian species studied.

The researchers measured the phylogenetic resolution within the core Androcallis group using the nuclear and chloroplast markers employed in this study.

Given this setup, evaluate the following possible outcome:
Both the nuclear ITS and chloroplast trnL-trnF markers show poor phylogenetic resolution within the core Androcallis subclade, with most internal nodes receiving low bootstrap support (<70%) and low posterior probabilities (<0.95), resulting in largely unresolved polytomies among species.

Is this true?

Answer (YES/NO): NO